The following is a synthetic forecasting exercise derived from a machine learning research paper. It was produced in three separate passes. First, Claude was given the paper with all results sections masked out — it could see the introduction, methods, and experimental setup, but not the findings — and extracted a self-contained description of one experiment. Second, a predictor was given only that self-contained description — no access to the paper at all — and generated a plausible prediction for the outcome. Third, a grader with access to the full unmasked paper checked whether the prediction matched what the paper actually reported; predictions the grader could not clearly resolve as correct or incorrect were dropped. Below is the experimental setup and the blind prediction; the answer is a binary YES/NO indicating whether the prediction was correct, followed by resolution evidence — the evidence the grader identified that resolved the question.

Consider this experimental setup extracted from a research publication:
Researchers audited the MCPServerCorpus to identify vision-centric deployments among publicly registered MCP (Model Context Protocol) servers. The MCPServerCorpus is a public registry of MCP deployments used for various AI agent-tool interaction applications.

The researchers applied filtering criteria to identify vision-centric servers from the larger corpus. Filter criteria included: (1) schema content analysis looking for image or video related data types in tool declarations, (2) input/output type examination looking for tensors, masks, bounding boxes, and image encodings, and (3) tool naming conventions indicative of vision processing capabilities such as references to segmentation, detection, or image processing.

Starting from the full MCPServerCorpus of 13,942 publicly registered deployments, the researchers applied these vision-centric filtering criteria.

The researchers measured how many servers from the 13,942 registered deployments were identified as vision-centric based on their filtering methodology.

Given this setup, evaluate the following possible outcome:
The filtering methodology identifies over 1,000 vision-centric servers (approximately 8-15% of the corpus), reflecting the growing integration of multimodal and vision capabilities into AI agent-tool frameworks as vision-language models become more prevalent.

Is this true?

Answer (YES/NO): NO